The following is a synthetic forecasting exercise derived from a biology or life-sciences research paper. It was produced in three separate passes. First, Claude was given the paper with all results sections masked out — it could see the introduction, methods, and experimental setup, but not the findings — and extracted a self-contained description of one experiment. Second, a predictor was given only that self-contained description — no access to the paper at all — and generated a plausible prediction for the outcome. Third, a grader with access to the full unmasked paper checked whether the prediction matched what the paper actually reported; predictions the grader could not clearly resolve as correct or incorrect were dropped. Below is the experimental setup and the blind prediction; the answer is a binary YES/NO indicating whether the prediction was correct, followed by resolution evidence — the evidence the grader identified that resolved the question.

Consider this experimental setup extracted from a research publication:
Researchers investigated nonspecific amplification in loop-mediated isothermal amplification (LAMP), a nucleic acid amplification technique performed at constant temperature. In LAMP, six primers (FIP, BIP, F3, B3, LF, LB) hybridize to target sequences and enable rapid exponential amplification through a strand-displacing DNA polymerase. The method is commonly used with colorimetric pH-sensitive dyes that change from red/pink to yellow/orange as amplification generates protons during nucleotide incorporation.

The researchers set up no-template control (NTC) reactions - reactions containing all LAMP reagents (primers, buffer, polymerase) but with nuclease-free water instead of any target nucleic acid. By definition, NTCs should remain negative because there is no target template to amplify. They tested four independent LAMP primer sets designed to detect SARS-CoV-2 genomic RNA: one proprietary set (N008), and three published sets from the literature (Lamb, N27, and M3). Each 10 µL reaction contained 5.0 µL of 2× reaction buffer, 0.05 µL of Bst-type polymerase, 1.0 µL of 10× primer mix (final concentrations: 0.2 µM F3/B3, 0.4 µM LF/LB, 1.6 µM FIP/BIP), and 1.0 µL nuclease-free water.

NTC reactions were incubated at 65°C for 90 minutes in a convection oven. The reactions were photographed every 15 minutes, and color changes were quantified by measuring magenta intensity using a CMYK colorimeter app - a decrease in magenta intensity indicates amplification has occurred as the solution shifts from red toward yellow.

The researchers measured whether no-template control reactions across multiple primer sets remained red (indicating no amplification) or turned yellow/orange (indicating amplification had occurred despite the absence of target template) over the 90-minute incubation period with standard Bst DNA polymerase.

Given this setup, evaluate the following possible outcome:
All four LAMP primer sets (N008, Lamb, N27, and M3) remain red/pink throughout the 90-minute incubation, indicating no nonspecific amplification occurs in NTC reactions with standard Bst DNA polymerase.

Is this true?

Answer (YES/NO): NO